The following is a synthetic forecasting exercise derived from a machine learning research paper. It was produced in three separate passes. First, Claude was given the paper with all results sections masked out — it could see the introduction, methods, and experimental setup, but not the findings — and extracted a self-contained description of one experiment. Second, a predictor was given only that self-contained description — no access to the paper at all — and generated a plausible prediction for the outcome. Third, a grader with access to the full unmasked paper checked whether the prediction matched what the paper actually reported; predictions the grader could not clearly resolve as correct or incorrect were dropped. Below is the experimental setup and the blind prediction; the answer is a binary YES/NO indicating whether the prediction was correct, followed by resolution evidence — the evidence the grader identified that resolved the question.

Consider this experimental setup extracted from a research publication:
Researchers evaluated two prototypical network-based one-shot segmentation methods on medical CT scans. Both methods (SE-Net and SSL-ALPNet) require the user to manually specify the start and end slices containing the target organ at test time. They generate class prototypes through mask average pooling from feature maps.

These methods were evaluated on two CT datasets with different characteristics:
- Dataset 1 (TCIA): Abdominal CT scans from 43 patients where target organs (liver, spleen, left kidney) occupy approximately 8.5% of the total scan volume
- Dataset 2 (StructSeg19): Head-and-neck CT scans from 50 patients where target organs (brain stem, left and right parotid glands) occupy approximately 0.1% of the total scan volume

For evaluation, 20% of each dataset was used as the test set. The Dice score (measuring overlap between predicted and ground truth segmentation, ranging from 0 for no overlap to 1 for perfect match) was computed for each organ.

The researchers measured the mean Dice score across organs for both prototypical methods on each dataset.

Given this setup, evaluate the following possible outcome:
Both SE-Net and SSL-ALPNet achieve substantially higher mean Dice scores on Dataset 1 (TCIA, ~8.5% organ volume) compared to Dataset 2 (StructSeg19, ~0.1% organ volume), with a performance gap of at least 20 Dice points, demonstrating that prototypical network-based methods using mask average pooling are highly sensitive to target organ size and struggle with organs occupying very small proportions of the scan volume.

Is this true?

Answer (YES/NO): YES